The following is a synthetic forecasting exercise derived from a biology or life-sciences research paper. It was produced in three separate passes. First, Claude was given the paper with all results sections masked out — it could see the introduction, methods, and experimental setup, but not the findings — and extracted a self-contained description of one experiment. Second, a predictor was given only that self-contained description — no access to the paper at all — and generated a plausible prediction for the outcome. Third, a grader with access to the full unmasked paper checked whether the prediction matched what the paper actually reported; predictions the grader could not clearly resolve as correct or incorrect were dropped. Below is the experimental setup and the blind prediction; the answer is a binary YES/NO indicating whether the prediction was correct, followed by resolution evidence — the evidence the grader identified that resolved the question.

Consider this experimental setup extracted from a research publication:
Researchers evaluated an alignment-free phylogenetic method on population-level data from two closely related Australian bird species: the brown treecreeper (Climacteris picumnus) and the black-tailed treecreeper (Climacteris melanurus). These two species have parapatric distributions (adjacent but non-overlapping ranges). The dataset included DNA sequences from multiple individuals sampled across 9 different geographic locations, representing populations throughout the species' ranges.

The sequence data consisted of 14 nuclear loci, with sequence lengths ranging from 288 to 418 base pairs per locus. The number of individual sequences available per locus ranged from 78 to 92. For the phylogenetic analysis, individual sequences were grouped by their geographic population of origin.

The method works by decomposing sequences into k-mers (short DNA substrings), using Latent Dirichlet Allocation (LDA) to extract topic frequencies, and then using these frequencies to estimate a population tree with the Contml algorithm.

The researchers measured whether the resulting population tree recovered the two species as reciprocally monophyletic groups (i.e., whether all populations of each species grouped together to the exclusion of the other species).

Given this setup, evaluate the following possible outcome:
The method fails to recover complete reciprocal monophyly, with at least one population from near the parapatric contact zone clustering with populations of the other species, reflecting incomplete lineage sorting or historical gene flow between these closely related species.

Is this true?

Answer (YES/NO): NO